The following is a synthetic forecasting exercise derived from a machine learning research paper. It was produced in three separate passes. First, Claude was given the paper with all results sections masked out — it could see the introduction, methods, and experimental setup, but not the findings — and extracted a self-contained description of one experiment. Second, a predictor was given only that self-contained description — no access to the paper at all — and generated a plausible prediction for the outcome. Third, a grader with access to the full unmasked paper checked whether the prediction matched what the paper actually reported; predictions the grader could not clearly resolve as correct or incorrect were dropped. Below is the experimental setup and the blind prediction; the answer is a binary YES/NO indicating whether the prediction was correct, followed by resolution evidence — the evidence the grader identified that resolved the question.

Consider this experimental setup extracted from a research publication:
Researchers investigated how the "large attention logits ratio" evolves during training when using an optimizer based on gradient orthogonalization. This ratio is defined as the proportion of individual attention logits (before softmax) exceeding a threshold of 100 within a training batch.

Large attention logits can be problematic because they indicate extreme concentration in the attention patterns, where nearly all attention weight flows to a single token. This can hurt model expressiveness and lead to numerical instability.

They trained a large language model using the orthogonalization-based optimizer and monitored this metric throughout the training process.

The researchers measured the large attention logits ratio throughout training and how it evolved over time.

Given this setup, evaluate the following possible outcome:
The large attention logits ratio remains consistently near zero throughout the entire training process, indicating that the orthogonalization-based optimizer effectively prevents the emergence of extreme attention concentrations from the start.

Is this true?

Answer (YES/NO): NO